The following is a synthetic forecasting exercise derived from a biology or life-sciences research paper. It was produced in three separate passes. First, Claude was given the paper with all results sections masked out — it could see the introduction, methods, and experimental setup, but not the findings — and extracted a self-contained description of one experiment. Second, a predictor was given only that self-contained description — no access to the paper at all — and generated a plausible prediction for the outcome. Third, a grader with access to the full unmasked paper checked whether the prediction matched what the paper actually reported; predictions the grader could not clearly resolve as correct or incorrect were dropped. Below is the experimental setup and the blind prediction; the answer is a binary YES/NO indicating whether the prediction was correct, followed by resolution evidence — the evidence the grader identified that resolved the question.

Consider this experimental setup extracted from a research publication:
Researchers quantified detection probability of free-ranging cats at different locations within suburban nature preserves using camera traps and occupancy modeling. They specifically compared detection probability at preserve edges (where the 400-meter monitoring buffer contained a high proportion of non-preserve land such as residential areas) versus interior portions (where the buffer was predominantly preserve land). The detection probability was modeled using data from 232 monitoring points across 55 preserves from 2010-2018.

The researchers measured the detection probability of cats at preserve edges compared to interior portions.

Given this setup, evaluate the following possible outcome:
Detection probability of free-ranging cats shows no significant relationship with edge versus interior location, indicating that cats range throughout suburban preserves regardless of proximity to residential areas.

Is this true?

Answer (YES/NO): NO